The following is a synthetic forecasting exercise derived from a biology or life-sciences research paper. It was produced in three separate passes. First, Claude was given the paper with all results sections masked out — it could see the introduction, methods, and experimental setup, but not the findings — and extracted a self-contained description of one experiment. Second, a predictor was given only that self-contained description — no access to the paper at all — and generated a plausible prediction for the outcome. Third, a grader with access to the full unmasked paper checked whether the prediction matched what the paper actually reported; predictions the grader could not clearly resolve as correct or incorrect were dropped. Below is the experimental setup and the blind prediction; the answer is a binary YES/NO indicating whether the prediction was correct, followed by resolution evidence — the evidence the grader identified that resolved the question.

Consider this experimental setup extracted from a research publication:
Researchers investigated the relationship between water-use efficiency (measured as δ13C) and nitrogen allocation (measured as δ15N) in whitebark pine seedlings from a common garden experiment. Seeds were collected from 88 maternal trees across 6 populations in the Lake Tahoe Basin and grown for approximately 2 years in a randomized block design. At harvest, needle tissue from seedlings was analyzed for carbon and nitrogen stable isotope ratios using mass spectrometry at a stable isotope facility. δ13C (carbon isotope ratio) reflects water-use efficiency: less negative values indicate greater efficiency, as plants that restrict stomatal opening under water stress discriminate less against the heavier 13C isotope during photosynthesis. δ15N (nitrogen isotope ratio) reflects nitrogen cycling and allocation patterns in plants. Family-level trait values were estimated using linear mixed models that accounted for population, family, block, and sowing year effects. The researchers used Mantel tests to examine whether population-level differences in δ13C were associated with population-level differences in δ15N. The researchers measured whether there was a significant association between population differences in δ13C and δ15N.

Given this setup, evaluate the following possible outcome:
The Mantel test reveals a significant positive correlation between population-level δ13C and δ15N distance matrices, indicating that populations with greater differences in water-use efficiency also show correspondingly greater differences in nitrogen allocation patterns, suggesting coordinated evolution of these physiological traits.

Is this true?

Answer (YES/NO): YES